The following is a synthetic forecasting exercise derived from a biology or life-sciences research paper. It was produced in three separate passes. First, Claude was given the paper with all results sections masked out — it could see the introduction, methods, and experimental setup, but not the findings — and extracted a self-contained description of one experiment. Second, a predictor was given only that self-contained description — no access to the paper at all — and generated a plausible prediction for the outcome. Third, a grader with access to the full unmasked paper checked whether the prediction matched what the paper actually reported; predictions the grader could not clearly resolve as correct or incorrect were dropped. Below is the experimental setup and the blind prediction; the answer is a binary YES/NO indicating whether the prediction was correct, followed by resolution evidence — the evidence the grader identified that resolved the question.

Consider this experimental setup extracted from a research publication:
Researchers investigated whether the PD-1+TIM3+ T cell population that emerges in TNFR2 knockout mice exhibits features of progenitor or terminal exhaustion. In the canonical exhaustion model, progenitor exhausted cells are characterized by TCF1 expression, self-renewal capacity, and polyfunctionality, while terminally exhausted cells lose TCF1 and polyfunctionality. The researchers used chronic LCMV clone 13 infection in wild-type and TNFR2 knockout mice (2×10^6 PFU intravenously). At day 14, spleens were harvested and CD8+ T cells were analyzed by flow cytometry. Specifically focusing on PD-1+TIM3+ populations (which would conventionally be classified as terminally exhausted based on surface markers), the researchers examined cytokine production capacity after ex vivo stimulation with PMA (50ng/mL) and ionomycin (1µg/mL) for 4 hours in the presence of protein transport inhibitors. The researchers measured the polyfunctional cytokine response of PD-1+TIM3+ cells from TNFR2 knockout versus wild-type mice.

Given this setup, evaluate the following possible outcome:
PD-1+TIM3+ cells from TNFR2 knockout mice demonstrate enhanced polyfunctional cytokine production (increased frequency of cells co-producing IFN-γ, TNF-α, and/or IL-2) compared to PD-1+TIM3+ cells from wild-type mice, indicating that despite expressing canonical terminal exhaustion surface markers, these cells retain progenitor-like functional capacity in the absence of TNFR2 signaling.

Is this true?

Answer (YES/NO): YES